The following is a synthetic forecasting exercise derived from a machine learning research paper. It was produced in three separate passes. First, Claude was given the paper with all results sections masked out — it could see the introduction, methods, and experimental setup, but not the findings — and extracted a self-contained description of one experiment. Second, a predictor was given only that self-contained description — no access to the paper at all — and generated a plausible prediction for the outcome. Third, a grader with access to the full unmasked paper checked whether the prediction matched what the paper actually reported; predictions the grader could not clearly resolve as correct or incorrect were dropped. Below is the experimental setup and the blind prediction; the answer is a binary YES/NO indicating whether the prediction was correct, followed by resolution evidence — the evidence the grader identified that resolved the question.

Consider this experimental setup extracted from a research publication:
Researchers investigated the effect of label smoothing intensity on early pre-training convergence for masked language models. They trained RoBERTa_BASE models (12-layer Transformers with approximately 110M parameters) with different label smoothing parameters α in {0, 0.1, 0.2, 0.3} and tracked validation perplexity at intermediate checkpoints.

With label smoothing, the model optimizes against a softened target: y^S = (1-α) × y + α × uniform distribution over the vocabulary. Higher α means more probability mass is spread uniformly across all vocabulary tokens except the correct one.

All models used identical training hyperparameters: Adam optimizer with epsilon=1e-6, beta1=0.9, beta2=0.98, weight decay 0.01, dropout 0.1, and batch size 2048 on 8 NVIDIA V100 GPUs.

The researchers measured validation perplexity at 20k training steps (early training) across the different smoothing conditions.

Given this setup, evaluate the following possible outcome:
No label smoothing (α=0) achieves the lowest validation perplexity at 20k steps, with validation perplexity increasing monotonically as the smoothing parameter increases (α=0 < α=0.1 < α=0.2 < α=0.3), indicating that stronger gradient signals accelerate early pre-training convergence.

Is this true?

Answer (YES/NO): YES